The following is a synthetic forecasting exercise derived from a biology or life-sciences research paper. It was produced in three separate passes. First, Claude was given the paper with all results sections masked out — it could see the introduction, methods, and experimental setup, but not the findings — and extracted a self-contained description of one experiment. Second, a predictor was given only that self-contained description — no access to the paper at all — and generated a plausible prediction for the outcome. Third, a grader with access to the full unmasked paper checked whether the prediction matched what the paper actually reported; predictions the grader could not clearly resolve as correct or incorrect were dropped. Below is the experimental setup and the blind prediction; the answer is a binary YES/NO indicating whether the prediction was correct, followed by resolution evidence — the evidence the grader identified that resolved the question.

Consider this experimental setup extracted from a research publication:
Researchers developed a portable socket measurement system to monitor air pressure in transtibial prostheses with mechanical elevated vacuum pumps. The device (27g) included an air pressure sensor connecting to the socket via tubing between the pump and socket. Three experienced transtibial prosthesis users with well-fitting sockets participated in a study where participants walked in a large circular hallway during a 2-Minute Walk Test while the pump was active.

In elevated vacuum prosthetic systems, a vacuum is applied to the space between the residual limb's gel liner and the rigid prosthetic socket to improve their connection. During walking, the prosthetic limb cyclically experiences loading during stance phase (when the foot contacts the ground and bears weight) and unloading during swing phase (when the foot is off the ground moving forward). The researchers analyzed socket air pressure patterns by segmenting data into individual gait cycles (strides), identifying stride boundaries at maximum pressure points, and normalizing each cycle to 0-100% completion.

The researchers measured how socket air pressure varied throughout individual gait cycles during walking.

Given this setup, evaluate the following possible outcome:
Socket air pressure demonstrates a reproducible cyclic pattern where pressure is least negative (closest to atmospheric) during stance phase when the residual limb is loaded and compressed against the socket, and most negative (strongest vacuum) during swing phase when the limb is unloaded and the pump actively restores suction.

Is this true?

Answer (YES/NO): YES